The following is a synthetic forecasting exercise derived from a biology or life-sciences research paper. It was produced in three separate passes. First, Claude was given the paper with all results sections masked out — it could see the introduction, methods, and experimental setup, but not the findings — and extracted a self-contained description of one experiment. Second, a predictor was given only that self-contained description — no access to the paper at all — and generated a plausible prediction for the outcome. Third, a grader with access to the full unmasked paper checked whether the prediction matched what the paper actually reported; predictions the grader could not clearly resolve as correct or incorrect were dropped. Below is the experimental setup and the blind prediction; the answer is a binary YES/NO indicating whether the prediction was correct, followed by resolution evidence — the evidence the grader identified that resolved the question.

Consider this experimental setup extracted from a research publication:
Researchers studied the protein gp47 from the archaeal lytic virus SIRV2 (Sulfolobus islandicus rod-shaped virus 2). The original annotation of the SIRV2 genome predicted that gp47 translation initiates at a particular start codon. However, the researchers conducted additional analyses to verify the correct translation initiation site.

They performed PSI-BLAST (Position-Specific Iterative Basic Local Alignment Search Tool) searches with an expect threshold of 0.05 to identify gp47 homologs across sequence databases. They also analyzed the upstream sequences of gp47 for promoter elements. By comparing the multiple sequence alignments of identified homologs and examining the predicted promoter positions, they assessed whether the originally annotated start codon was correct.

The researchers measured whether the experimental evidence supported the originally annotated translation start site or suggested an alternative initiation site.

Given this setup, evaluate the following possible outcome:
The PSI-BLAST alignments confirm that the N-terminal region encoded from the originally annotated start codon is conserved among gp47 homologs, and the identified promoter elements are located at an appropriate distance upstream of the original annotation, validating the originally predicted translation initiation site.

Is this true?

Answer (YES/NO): NO